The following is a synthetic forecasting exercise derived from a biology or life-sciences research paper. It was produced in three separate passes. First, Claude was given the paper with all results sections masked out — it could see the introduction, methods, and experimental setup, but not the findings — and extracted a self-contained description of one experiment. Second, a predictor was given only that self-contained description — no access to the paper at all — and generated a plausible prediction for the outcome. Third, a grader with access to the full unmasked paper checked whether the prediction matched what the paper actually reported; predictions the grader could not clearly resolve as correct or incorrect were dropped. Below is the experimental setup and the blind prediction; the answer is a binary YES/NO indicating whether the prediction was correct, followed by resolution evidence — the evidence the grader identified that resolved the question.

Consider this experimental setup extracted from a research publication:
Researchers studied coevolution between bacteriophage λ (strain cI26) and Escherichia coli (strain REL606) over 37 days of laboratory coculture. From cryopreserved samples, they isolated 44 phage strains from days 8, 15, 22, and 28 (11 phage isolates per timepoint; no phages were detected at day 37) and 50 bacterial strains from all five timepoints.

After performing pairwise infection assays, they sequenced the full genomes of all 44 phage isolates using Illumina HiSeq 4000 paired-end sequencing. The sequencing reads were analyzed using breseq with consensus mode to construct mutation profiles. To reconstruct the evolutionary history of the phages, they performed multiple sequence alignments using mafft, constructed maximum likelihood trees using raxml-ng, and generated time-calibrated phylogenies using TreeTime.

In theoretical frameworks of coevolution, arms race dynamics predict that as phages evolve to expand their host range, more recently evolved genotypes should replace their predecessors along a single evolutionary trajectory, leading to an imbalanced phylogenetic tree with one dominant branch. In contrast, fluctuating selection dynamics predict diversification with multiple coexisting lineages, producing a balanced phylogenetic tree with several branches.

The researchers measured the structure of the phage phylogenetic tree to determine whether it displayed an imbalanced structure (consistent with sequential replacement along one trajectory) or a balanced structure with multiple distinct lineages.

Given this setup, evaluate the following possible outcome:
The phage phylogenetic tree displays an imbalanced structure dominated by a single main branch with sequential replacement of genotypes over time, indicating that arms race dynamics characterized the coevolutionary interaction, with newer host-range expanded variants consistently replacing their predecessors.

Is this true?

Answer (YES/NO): NO